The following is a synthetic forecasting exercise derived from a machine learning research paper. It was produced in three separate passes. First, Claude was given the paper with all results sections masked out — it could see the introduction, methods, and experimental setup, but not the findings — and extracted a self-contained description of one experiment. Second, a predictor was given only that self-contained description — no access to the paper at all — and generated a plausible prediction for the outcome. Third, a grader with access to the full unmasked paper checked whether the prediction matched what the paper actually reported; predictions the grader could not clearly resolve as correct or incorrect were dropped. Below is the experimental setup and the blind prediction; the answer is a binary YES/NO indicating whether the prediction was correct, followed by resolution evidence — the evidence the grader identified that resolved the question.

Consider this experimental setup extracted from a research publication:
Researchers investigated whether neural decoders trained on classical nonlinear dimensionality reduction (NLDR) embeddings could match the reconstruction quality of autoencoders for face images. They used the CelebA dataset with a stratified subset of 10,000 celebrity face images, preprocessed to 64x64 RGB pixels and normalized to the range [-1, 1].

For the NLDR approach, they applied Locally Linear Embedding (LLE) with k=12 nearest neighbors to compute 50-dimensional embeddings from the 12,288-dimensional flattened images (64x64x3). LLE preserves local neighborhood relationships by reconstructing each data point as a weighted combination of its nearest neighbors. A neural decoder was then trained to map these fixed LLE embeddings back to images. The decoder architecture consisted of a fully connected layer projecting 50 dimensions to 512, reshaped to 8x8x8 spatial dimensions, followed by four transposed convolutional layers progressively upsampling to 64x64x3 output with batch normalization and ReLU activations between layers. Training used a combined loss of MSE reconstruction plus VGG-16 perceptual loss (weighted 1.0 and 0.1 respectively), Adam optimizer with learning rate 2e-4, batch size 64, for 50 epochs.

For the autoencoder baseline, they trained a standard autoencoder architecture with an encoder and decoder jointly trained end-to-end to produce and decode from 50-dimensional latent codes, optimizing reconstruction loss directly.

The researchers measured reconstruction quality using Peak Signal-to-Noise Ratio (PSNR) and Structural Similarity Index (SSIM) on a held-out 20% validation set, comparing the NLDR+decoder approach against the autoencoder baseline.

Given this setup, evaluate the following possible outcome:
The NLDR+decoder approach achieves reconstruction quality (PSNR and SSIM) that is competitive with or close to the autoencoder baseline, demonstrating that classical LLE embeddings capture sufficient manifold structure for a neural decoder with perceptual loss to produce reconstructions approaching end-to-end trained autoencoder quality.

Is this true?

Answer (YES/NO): NO